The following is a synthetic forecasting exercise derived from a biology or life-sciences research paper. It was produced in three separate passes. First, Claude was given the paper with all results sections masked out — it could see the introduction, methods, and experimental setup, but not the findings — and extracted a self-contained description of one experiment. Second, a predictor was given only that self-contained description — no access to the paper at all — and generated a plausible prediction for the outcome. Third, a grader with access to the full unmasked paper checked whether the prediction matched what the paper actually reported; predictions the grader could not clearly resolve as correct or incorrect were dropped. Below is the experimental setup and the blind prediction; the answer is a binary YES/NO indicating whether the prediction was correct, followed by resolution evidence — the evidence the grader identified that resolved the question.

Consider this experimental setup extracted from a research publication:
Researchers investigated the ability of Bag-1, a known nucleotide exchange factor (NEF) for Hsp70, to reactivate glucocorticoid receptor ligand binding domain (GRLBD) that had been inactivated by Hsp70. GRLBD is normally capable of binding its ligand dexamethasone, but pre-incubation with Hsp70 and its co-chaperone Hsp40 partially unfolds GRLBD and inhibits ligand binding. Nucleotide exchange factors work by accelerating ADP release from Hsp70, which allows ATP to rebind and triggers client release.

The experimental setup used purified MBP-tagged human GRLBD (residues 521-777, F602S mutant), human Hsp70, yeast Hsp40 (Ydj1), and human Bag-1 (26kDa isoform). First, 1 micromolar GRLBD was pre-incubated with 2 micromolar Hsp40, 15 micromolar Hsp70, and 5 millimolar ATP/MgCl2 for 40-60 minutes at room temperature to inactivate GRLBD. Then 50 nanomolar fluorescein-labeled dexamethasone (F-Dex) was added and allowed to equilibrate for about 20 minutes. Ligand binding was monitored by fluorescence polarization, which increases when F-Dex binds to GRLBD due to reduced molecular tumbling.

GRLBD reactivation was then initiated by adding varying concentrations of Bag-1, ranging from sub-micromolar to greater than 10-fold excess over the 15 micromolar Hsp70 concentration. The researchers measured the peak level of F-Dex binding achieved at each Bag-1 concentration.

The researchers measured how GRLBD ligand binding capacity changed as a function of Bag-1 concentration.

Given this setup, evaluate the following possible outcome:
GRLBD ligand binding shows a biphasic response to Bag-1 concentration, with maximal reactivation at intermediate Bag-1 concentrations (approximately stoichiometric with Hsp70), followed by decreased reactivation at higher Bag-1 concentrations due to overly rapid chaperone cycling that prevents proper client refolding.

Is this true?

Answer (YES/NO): NO